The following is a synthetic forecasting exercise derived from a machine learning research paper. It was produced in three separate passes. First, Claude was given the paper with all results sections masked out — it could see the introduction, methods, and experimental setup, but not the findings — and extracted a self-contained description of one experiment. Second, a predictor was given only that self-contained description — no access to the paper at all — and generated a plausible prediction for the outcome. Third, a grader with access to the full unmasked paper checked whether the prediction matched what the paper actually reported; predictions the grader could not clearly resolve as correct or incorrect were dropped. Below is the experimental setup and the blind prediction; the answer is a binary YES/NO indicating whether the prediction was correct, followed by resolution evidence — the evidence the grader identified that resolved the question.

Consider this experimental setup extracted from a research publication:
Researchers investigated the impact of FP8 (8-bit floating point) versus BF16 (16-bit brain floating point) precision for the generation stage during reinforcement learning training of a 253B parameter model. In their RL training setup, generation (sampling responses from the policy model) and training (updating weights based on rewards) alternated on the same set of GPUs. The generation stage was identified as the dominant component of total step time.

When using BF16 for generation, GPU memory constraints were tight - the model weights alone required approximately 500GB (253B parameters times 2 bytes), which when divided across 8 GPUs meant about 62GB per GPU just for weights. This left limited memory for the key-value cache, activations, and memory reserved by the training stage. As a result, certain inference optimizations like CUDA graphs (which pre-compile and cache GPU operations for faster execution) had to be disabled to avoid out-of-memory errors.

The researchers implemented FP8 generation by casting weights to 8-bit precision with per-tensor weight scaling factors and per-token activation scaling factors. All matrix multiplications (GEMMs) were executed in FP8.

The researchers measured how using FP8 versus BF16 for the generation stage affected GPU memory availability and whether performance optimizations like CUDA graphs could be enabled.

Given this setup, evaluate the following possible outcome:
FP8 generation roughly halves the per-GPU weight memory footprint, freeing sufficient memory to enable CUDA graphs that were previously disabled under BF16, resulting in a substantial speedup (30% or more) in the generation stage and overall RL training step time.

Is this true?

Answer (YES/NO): YES